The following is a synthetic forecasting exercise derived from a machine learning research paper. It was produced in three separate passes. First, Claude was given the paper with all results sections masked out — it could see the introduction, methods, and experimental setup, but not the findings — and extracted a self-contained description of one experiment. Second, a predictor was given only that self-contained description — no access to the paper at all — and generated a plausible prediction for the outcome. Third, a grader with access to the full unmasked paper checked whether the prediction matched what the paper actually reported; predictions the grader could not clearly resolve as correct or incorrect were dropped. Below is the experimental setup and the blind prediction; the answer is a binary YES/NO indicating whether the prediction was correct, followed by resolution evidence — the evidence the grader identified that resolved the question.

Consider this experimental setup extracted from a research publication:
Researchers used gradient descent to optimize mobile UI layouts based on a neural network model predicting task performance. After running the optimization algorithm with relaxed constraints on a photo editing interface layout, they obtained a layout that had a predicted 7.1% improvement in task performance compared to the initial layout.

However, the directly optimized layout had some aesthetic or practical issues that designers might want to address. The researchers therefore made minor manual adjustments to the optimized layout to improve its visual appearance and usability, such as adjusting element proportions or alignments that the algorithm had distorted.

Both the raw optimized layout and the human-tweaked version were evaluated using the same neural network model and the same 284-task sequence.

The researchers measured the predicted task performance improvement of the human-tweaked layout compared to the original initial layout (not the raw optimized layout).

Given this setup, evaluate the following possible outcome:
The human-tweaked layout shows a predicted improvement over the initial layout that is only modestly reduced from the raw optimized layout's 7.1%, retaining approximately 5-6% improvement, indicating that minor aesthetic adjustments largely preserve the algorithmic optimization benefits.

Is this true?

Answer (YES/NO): NO